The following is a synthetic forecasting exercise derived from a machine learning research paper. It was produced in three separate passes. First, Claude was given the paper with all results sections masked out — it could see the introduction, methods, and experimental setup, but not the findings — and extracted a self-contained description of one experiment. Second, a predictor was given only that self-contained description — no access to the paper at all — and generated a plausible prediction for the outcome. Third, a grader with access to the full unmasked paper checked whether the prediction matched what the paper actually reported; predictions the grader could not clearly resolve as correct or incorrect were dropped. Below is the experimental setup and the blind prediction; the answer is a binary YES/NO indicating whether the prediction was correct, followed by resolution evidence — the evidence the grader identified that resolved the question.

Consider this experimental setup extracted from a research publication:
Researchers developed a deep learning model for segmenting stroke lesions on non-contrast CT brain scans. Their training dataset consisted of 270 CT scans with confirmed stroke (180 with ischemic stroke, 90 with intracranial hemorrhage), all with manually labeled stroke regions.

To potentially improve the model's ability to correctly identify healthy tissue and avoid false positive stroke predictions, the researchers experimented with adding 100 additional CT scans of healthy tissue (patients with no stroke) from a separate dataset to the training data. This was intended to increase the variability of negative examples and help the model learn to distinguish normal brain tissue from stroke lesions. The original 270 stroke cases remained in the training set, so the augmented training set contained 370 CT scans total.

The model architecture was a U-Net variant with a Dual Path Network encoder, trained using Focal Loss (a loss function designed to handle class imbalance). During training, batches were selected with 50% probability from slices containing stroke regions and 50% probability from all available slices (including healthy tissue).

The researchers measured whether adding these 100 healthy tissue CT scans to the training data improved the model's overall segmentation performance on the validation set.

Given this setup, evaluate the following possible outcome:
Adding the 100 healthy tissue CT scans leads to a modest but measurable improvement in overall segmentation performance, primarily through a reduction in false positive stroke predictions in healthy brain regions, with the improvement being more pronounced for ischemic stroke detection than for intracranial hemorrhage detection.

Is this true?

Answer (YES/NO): NO